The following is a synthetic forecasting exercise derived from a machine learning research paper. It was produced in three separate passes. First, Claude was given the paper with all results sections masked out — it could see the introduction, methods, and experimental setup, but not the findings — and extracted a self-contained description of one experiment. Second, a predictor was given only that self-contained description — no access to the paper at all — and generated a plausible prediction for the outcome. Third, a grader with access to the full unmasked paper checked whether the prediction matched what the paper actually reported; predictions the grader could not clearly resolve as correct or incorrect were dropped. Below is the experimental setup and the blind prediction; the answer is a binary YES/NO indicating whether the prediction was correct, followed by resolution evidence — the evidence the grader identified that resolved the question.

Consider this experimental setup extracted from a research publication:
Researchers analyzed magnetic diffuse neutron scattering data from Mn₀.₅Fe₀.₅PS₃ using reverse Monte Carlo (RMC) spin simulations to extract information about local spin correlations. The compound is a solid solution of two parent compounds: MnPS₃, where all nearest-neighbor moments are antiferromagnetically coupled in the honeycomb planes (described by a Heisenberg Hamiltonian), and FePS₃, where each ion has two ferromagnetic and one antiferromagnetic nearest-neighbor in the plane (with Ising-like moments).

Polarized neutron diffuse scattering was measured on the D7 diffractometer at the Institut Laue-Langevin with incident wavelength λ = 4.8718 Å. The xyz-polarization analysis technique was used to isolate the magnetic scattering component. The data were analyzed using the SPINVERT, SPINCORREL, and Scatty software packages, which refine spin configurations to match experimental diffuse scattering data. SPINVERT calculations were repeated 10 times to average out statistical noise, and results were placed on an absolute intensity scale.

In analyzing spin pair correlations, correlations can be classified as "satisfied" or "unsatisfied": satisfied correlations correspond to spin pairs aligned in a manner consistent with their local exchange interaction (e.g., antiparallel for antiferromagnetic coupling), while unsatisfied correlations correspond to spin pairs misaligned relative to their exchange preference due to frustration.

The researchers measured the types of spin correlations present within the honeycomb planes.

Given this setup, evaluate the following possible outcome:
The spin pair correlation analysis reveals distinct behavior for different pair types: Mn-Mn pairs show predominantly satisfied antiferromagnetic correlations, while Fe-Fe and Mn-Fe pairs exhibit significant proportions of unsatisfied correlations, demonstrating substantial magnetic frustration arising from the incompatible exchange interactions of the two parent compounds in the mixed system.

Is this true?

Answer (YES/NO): NO